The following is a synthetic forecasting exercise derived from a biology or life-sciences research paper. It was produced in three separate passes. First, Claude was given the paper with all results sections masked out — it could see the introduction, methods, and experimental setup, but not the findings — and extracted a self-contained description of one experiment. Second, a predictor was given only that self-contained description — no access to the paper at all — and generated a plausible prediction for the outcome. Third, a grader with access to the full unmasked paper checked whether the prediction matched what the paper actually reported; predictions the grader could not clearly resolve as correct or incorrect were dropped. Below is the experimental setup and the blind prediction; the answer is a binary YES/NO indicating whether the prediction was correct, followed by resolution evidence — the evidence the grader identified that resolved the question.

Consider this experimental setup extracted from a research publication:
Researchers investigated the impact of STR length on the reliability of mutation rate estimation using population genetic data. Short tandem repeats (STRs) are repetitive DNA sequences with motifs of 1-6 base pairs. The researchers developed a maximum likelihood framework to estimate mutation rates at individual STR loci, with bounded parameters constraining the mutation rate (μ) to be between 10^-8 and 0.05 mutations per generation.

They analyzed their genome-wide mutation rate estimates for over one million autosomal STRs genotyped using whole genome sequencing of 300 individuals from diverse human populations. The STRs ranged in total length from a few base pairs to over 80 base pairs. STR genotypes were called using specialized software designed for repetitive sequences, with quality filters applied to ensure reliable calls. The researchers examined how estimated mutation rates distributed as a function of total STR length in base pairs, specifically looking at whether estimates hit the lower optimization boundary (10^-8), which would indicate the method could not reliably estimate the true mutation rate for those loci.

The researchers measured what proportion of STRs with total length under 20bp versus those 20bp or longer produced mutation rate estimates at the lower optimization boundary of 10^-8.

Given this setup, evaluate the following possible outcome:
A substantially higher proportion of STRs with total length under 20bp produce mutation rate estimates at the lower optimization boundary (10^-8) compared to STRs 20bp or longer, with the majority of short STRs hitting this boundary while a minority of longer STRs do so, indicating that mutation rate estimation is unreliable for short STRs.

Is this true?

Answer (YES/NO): YES